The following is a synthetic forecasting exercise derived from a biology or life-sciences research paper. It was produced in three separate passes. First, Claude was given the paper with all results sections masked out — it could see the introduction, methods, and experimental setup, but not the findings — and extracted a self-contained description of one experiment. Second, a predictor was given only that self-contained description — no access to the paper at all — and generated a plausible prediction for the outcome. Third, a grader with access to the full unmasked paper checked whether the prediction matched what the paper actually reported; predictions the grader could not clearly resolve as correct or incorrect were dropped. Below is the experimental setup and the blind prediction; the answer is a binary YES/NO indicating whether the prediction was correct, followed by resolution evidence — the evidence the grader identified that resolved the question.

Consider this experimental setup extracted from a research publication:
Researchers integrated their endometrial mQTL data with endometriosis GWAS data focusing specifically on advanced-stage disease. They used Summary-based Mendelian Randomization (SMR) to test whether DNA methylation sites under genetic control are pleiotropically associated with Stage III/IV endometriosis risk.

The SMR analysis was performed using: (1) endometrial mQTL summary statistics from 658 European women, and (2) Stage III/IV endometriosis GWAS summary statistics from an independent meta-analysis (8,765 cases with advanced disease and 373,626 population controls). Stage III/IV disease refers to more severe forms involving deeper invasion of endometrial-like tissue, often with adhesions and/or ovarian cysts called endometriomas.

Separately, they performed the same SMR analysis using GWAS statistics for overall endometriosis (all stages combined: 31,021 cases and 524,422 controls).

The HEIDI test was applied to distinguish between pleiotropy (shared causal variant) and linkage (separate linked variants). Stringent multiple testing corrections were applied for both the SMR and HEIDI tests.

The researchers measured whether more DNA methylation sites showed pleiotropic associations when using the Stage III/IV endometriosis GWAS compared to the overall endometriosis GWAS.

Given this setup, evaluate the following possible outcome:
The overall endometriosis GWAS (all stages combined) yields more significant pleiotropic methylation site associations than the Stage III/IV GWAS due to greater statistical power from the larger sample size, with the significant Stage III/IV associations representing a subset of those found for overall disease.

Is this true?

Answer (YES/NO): NO